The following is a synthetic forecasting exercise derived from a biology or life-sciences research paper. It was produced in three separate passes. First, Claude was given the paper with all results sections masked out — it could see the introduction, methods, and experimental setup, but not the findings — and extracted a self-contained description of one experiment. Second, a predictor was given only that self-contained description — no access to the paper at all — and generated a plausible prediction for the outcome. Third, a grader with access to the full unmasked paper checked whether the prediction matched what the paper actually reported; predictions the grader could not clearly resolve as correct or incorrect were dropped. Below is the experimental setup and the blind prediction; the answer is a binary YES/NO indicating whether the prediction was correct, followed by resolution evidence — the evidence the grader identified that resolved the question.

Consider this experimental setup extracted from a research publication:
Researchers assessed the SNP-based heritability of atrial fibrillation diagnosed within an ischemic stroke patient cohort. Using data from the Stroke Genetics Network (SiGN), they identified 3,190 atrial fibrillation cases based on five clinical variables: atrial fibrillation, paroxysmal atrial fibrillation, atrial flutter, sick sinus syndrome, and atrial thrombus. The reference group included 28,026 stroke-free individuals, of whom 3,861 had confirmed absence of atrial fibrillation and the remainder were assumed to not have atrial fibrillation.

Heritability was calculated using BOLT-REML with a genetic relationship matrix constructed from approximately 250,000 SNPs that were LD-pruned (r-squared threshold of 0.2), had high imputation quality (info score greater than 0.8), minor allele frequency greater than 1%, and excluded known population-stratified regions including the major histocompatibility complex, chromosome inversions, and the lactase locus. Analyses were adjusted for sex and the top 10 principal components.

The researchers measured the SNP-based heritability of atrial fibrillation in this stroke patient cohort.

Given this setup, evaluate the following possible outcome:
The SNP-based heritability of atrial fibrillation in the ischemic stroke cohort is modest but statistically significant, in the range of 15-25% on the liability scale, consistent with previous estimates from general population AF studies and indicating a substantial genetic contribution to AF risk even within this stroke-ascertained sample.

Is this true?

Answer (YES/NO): YES